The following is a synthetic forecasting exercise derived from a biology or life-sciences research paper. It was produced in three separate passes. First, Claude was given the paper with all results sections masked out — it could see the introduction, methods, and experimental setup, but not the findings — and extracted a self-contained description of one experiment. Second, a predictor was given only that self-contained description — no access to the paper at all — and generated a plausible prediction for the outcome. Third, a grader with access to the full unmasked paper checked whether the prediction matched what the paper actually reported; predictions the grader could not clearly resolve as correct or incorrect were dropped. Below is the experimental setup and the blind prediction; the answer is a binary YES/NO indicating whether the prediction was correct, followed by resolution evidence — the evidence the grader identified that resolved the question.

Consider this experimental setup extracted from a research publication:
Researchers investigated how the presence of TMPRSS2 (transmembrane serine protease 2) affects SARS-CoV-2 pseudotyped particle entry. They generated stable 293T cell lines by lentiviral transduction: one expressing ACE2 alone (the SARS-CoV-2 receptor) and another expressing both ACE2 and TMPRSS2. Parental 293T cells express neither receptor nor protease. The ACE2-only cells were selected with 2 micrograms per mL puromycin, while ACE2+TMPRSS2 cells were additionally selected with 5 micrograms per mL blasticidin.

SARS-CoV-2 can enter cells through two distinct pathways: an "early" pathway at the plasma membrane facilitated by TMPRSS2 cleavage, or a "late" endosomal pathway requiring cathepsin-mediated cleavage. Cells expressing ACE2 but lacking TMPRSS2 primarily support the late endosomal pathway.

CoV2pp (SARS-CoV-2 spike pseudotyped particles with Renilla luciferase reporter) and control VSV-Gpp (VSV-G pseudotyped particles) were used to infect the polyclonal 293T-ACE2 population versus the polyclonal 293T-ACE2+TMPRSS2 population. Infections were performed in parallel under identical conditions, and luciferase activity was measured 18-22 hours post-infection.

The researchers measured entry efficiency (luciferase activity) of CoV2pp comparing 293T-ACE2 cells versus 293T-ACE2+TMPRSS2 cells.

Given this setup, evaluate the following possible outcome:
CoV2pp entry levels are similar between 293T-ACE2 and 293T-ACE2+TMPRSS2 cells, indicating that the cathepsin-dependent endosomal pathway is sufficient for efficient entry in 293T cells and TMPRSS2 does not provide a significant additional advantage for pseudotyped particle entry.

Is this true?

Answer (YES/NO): NO